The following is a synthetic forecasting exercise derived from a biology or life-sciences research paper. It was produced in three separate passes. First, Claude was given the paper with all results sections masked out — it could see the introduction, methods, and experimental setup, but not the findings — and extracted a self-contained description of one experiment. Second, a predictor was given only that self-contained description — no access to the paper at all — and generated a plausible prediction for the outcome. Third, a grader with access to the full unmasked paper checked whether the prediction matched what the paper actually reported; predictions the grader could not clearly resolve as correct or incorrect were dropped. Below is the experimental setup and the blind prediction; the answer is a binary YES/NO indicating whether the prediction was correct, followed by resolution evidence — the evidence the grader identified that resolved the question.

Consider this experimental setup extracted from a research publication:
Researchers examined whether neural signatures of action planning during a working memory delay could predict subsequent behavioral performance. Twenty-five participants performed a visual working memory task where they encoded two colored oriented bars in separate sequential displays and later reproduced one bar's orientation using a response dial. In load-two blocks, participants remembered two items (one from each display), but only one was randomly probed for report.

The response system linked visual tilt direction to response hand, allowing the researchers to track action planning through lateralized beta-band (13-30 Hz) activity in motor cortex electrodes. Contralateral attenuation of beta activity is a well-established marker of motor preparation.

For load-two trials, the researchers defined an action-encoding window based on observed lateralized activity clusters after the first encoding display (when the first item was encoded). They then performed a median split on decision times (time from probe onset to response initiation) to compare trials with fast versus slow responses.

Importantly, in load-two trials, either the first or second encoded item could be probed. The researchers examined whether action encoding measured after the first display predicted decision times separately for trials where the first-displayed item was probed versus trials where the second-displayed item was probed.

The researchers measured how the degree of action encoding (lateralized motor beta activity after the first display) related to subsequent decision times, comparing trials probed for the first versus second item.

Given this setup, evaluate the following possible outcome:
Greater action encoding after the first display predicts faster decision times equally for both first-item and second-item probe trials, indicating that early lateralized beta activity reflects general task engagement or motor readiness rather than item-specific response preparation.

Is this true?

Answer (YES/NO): NO